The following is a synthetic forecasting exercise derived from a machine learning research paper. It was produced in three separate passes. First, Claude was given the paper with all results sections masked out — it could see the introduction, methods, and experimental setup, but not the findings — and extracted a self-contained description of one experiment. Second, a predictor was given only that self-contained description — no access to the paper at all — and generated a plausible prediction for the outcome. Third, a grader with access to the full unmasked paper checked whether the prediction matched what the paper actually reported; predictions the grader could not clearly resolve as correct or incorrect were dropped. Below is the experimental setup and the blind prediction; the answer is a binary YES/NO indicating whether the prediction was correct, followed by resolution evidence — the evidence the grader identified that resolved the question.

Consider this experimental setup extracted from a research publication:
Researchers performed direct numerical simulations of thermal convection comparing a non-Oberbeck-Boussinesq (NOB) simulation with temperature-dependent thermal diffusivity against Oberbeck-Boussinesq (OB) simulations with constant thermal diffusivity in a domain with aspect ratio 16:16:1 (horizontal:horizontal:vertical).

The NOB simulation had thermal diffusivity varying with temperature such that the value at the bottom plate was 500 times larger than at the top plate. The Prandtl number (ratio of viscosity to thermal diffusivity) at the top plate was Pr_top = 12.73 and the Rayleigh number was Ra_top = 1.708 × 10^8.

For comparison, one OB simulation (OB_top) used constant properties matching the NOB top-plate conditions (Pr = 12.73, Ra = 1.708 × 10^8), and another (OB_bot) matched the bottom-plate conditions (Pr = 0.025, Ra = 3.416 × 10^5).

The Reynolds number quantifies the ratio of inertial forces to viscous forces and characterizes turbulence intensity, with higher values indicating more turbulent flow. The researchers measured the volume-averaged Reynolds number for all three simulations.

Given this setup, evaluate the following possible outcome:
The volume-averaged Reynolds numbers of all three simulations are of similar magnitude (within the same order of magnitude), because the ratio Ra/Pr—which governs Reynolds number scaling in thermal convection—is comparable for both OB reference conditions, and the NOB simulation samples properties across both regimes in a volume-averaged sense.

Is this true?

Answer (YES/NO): NO